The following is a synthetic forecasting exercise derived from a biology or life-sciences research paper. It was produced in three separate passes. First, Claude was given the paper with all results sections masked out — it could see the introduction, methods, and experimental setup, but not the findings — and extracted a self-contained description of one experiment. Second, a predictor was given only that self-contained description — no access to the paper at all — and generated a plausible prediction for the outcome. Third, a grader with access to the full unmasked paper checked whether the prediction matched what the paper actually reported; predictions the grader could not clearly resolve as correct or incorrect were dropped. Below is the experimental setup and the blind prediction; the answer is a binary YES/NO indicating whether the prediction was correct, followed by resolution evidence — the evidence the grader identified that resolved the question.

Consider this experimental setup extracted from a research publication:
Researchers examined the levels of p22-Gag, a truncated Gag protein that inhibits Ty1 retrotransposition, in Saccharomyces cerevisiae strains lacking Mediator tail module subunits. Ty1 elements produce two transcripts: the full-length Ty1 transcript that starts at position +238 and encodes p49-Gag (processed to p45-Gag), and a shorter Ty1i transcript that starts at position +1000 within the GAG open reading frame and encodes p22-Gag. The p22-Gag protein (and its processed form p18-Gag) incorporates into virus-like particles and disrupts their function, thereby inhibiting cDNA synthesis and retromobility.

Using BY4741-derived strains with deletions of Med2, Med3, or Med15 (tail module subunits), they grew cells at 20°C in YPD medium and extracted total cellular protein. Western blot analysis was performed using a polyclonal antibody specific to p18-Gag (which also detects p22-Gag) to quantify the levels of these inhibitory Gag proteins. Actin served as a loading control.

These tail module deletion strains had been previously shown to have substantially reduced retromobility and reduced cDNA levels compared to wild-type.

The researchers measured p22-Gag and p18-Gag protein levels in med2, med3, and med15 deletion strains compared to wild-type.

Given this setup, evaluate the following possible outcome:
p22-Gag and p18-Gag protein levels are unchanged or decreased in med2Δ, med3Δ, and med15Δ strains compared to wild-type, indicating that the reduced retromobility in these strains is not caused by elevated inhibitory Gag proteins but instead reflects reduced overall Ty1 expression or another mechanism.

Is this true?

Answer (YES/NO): NO